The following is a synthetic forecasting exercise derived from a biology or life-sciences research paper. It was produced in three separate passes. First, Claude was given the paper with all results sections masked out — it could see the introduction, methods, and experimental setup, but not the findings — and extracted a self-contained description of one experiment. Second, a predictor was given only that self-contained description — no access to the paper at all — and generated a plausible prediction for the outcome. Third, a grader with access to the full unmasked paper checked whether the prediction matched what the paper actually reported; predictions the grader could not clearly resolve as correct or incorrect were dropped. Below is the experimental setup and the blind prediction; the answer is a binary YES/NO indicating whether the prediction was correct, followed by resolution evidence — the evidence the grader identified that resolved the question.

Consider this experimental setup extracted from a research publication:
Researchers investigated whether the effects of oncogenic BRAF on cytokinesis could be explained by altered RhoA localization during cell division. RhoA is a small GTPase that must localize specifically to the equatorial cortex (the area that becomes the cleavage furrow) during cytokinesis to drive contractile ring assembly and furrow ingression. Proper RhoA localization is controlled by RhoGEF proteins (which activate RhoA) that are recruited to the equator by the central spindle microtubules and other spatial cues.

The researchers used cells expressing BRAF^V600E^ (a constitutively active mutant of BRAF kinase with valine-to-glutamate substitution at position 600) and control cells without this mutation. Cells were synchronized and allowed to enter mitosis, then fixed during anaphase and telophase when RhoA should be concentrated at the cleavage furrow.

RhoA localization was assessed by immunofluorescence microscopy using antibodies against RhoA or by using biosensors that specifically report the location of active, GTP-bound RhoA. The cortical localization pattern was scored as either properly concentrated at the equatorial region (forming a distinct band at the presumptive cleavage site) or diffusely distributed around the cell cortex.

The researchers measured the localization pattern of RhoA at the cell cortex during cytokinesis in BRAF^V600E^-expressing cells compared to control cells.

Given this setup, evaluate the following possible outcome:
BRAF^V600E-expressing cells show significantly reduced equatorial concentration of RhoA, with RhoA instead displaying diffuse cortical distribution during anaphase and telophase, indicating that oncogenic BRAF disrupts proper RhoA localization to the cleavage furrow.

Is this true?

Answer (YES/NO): YES